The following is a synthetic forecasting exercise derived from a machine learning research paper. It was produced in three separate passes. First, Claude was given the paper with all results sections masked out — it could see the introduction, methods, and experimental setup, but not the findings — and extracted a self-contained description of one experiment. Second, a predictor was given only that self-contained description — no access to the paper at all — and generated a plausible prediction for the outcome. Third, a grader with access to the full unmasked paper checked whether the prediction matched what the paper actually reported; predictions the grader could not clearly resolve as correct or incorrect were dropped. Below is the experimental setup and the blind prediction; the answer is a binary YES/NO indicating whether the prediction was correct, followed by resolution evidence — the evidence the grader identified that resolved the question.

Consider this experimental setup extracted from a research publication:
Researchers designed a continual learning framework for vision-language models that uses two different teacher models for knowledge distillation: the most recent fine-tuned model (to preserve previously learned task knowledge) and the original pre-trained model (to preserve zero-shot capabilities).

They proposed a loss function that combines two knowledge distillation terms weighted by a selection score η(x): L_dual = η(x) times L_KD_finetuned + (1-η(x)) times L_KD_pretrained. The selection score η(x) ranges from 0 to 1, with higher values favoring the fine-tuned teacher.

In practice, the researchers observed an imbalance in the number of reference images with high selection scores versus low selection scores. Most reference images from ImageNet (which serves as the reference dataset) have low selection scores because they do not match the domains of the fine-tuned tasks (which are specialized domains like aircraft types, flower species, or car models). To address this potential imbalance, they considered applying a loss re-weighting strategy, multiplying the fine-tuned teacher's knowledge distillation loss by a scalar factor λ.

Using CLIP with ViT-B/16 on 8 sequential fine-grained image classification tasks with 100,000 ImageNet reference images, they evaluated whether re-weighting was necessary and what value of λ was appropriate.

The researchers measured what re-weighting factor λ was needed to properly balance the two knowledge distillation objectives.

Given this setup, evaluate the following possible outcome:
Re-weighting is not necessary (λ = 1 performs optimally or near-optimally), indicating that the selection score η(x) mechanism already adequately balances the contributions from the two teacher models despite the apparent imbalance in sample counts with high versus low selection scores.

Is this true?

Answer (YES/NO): NO